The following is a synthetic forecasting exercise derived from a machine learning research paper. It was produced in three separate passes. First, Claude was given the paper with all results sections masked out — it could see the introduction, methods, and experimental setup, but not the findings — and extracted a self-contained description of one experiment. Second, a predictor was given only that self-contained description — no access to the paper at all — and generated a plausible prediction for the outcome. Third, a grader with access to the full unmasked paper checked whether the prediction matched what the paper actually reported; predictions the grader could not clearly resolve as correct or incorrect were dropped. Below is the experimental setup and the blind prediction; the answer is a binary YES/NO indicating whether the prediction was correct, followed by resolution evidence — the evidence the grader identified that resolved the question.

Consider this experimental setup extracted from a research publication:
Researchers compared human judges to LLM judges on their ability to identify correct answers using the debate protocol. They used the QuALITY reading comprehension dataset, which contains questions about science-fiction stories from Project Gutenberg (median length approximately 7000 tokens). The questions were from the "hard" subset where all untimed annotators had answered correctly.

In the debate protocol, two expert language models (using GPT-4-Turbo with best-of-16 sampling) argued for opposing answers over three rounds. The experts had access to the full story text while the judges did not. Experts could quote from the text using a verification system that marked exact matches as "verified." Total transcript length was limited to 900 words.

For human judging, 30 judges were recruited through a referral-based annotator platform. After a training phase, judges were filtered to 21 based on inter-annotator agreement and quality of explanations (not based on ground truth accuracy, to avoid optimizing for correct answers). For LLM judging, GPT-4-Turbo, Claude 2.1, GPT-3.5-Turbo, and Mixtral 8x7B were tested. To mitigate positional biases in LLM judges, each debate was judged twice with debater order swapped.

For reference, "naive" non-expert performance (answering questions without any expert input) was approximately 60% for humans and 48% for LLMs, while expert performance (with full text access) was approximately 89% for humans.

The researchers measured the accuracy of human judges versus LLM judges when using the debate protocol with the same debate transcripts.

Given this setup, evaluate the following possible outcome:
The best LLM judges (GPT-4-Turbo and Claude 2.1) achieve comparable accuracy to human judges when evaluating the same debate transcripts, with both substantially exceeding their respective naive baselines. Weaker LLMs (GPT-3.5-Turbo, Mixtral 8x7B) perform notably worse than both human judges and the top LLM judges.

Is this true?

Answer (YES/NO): NO